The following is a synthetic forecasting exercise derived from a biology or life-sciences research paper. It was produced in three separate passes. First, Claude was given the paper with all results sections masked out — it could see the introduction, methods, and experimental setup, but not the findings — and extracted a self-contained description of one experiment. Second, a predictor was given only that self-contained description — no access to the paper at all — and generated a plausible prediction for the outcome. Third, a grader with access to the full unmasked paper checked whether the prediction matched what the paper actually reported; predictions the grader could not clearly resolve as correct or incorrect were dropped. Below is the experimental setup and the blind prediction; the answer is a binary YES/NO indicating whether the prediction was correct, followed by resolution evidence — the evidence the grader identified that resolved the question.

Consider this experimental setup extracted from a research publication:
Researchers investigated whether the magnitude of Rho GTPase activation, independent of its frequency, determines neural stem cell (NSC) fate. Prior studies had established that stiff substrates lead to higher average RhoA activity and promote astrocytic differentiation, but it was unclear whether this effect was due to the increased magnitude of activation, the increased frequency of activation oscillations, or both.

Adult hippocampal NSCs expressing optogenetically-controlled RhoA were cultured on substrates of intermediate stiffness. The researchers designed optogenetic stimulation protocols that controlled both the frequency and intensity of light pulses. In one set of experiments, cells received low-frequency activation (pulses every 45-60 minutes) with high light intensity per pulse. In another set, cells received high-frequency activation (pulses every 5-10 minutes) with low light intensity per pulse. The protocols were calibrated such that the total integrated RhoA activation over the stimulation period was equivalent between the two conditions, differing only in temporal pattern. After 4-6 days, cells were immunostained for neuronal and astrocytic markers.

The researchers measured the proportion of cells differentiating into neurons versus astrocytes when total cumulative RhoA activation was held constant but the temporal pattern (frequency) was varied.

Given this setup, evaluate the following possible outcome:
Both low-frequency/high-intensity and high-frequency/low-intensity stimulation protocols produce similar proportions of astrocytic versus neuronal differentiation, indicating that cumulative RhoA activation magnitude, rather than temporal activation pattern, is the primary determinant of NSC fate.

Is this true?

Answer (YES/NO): NO